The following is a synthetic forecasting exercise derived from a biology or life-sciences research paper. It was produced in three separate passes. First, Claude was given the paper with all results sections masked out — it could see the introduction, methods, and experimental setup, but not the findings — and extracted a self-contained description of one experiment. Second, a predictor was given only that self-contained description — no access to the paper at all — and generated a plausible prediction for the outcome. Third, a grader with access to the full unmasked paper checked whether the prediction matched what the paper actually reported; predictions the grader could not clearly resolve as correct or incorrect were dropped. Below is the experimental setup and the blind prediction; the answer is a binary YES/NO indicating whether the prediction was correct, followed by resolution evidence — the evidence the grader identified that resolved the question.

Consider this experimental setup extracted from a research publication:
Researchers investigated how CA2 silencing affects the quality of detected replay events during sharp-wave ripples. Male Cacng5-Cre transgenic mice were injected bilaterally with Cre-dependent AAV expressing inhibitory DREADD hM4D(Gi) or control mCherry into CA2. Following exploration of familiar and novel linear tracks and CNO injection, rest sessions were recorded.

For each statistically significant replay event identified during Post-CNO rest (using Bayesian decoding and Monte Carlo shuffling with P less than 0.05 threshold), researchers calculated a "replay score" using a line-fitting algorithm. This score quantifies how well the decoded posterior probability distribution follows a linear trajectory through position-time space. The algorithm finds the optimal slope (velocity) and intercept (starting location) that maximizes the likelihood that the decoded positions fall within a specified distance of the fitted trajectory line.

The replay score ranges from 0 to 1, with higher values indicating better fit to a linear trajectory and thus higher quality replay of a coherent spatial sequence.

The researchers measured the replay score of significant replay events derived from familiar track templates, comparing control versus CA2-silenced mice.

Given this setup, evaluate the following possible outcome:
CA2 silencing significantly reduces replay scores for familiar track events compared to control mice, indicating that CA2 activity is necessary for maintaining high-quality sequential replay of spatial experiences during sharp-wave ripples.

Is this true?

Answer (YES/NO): YES